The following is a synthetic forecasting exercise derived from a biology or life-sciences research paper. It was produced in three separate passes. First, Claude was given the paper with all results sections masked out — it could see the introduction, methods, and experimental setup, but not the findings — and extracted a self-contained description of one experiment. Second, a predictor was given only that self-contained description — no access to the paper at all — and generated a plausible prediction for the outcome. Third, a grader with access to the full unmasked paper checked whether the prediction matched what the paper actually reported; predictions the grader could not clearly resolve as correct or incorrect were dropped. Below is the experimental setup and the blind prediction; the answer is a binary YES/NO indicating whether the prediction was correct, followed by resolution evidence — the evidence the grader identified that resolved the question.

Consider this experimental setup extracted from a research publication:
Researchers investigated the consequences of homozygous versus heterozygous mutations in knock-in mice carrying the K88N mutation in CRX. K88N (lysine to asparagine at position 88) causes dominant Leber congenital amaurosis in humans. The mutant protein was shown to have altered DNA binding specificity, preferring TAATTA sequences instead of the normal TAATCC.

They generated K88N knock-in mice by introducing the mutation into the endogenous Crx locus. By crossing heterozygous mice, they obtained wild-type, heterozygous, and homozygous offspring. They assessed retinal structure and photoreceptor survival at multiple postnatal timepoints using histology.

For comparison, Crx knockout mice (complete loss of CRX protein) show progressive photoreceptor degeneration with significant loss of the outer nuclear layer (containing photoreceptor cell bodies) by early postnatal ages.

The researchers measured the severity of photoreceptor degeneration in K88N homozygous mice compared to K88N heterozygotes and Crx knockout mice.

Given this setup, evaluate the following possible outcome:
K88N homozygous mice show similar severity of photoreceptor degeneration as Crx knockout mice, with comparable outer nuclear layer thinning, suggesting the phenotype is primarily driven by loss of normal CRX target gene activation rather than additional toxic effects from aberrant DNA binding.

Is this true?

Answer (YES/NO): NO